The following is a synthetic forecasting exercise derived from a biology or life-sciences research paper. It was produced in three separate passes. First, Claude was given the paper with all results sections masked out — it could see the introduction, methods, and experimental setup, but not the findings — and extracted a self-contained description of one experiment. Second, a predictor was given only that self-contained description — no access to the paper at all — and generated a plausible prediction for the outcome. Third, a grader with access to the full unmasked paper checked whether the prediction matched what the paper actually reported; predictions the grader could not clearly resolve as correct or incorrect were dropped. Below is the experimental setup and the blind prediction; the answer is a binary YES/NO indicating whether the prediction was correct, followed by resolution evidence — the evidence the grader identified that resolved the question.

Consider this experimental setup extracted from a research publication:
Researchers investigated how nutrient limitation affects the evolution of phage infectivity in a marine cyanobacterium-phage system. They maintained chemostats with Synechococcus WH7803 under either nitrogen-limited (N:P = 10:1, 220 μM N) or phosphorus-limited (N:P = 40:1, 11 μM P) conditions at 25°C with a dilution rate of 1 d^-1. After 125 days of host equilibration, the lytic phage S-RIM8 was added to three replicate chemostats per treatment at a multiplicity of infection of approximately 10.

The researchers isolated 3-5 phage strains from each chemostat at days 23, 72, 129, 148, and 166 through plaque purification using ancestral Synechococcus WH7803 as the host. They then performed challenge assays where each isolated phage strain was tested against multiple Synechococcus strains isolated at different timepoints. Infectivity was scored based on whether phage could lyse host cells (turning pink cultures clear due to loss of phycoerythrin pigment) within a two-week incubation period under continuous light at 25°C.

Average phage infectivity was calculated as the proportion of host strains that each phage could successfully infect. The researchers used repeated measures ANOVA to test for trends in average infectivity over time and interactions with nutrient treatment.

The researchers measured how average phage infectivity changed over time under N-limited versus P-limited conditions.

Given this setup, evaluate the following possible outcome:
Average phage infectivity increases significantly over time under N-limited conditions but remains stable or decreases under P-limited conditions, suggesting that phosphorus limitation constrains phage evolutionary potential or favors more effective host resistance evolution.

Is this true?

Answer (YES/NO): NO